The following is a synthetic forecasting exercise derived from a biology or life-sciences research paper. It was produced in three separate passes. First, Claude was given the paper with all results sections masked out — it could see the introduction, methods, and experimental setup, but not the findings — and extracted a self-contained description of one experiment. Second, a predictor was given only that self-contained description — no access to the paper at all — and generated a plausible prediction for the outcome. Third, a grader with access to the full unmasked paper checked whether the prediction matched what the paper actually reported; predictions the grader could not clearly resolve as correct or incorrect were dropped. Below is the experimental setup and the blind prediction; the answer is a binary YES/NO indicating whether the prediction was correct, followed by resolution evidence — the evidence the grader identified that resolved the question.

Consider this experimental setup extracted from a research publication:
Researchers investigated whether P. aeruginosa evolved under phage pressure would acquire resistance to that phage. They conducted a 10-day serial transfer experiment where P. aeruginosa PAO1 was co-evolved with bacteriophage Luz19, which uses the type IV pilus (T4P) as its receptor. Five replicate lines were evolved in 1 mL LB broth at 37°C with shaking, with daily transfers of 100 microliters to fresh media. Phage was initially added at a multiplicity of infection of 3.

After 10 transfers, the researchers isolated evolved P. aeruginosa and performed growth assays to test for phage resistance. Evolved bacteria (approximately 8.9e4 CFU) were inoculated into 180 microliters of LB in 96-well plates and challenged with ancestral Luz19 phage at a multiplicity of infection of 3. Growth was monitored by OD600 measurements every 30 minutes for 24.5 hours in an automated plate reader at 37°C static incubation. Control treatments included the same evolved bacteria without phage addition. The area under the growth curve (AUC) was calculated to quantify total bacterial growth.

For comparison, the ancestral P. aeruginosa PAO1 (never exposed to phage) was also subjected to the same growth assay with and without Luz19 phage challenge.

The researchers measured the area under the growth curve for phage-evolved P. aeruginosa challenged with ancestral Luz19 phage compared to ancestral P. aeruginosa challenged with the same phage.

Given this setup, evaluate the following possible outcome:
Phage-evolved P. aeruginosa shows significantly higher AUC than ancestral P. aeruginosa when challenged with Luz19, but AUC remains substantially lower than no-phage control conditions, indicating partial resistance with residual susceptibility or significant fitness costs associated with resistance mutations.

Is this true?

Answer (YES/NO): NO